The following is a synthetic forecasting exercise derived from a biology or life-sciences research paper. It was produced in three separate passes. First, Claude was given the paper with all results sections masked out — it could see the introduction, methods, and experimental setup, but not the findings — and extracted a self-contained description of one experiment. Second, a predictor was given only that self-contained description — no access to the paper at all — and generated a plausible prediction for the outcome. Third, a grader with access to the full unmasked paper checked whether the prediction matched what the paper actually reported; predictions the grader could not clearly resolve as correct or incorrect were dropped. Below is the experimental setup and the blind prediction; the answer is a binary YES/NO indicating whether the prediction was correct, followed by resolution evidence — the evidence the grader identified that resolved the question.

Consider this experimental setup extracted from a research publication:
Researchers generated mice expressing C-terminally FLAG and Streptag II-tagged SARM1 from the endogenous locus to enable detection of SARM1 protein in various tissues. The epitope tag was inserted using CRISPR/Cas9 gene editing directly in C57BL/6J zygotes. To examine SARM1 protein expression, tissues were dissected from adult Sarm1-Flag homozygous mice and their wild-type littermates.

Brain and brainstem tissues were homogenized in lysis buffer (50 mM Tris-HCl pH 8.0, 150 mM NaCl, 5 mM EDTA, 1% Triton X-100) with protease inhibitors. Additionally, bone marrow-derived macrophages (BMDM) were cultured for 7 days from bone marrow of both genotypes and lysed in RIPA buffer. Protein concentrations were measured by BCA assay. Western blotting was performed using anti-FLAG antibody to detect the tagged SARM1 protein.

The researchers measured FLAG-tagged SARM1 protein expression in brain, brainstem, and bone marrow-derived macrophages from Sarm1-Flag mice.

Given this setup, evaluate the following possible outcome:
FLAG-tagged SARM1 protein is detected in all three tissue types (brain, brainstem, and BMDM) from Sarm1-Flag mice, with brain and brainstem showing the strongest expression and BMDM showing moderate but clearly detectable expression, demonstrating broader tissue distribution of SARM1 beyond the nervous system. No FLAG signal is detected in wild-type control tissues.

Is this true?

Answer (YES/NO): NO